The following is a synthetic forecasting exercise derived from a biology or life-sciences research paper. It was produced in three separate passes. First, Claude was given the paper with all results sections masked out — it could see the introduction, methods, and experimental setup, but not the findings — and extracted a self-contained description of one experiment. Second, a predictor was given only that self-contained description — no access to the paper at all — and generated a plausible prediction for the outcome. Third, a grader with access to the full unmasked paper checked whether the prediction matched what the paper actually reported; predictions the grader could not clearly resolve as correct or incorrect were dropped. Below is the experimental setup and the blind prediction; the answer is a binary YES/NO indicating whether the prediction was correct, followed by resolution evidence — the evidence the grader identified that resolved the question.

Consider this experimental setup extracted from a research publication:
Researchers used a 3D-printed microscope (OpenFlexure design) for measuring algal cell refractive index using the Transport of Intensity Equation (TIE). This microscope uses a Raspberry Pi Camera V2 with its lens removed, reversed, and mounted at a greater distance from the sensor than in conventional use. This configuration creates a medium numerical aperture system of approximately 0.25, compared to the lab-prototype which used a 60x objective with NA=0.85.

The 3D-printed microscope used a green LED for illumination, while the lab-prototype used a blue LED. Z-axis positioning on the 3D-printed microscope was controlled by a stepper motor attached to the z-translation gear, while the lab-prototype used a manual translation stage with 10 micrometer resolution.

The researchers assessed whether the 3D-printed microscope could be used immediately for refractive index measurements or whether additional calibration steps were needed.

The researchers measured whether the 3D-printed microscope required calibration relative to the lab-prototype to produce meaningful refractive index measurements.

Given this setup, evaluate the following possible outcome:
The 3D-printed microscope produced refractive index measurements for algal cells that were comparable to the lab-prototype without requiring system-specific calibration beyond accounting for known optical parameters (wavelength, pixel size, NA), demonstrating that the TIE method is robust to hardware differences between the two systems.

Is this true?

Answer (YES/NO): NO